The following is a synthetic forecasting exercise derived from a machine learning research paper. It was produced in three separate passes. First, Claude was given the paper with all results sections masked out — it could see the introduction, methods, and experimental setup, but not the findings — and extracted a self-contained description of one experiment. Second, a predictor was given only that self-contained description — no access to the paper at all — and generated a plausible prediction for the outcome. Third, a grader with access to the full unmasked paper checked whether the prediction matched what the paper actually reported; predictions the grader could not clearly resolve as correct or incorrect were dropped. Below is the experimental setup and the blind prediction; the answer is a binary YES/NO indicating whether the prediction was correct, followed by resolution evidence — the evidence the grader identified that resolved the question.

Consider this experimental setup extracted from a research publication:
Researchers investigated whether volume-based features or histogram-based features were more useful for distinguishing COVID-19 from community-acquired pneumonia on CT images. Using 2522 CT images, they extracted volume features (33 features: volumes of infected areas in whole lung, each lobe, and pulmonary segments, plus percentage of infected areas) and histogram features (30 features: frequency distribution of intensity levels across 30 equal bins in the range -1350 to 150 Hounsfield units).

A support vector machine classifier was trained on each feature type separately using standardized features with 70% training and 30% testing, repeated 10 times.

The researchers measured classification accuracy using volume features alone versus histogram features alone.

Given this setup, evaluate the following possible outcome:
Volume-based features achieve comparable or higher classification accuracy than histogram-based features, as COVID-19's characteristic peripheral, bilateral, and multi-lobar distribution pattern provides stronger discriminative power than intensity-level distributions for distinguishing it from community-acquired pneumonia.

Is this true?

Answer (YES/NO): YES